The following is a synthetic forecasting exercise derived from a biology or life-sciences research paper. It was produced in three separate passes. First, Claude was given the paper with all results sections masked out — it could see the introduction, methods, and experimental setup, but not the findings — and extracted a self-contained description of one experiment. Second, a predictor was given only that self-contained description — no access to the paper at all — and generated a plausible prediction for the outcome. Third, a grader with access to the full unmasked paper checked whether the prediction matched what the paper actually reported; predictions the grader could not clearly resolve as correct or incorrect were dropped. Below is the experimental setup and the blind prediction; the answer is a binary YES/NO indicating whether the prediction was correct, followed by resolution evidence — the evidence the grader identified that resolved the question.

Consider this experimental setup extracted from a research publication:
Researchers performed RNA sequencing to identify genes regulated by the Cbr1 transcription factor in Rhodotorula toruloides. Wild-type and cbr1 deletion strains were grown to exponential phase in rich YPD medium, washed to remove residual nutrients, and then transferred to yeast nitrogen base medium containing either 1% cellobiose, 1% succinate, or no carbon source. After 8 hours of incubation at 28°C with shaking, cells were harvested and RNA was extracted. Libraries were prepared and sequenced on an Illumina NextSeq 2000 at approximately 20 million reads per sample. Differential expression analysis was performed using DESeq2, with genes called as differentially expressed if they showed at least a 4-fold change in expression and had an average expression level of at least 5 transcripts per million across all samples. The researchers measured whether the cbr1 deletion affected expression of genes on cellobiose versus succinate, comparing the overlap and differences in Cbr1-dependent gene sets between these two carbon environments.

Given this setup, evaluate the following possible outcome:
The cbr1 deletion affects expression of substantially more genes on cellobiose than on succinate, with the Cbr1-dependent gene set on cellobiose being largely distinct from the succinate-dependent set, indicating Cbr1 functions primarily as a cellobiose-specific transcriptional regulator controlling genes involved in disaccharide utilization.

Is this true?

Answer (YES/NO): NO